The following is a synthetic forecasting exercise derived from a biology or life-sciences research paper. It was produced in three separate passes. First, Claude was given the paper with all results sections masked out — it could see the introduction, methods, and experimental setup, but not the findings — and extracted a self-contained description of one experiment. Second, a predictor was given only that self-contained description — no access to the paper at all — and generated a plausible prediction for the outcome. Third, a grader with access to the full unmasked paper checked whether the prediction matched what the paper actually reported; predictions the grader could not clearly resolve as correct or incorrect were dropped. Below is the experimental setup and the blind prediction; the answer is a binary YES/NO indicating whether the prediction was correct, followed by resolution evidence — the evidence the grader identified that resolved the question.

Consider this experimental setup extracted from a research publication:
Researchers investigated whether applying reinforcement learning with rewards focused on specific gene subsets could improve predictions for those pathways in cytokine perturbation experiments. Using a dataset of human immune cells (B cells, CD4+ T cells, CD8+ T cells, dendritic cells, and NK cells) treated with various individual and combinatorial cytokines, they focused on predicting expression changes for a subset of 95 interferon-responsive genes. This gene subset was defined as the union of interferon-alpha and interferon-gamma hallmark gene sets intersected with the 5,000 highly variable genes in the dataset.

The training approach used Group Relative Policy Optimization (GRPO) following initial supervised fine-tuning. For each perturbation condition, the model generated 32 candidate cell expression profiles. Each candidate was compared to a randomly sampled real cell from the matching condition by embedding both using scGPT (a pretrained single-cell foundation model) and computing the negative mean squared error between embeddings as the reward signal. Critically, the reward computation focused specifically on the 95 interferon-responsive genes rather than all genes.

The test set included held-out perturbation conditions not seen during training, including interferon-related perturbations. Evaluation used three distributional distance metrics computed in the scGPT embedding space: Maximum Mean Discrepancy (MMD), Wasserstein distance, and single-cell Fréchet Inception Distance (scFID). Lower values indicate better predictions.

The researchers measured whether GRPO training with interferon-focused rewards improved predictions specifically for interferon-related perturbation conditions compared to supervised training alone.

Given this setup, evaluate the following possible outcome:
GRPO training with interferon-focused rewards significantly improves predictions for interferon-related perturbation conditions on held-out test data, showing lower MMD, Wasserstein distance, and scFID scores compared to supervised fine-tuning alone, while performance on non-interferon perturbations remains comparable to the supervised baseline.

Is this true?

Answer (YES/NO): NO